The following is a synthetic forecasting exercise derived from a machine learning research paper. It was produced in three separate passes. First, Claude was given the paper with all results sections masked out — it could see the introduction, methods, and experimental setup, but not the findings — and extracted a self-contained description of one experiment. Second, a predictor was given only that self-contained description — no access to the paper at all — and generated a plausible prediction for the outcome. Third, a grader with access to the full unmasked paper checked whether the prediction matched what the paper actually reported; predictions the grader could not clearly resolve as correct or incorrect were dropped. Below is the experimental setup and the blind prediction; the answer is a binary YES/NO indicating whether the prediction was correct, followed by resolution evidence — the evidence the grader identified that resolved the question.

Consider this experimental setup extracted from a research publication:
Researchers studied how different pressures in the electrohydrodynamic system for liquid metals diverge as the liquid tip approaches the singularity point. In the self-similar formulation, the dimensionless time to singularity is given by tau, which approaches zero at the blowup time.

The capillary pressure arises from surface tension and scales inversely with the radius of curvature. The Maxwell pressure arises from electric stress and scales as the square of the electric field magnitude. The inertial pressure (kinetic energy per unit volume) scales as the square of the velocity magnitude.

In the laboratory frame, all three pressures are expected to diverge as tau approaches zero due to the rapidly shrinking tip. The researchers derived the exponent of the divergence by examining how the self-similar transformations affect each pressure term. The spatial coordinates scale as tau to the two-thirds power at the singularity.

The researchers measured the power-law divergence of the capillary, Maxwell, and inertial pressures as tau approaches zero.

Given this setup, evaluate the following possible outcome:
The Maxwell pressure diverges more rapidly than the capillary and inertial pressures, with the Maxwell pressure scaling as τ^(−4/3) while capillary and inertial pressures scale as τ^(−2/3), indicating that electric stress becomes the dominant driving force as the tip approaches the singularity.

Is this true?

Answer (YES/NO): NO